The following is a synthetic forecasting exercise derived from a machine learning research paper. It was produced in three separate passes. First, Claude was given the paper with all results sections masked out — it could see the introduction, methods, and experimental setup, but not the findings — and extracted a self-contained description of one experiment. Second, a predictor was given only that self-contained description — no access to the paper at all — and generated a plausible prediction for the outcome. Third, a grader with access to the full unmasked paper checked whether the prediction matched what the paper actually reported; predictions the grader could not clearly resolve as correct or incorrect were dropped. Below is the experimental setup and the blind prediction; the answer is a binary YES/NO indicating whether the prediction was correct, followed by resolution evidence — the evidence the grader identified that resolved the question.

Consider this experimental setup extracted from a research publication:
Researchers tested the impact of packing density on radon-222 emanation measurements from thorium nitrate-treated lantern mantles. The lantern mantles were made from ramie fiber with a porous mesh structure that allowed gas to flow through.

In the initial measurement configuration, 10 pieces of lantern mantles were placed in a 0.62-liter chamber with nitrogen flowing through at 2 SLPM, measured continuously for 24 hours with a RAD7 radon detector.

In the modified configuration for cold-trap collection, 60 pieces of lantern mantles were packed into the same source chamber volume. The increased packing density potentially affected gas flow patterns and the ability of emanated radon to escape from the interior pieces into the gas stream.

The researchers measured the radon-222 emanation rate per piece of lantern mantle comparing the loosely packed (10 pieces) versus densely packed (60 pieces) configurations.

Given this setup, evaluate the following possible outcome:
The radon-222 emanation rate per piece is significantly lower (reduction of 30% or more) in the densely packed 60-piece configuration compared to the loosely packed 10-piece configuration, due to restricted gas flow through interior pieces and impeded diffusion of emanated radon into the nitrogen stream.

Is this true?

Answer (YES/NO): YES